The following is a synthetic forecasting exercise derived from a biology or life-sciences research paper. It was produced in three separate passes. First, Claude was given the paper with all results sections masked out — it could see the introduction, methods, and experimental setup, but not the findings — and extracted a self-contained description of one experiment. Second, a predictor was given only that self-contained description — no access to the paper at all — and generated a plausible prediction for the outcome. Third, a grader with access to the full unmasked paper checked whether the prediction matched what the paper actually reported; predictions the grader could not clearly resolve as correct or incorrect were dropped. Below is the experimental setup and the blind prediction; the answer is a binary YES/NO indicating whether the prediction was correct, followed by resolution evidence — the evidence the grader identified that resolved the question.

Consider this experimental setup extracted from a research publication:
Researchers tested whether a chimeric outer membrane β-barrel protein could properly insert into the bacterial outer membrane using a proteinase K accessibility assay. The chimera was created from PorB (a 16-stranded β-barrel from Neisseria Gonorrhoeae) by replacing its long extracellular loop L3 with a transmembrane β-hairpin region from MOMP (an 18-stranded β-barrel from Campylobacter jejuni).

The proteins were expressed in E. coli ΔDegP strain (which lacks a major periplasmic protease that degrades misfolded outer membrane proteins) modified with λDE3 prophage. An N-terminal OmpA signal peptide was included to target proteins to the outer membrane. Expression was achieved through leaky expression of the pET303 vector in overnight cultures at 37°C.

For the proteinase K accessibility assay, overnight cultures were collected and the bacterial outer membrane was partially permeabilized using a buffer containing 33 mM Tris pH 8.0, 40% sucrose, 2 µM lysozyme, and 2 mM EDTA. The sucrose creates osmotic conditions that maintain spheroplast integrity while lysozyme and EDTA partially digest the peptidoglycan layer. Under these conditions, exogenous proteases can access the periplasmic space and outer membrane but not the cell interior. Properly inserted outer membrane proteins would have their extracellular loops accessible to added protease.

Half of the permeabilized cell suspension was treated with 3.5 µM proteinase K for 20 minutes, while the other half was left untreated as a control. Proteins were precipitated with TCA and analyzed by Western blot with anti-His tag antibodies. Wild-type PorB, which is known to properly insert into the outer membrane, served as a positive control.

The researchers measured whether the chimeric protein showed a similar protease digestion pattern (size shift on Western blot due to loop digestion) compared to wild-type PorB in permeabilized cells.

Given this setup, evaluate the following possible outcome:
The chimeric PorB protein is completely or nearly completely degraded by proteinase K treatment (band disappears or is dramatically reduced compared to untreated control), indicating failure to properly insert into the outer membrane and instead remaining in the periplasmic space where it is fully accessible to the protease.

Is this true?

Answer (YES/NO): NO